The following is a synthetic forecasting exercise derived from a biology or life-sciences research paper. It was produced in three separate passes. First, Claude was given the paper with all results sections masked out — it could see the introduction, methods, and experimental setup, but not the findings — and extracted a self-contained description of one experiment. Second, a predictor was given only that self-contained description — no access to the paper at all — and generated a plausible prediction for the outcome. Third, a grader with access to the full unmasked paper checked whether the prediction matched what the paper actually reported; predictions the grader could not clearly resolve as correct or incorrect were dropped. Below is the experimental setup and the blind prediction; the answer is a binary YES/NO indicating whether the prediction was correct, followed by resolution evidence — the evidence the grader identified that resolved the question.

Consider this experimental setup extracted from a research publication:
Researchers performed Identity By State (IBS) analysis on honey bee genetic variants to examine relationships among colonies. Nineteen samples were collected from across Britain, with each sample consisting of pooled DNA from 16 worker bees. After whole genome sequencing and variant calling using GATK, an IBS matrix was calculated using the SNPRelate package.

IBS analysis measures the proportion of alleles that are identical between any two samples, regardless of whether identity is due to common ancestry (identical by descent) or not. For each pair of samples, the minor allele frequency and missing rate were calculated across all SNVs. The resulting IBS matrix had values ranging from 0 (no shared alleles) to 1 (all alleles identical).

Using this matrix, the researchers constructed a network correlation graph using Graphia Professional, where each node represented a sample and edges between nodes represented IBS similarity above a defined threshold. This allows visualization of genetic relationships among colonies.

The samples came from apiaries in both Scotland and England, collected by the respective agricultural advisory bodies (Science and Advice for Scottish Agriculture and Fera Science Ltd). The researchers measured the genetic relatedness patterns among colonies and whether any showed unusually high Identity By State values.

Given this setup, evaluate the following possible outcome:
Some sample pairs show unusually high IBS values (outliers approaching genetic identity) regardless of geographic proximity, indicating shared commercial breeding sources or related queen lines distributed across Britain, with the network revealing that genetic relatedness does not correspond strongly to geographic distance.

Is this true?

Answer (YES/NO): NO